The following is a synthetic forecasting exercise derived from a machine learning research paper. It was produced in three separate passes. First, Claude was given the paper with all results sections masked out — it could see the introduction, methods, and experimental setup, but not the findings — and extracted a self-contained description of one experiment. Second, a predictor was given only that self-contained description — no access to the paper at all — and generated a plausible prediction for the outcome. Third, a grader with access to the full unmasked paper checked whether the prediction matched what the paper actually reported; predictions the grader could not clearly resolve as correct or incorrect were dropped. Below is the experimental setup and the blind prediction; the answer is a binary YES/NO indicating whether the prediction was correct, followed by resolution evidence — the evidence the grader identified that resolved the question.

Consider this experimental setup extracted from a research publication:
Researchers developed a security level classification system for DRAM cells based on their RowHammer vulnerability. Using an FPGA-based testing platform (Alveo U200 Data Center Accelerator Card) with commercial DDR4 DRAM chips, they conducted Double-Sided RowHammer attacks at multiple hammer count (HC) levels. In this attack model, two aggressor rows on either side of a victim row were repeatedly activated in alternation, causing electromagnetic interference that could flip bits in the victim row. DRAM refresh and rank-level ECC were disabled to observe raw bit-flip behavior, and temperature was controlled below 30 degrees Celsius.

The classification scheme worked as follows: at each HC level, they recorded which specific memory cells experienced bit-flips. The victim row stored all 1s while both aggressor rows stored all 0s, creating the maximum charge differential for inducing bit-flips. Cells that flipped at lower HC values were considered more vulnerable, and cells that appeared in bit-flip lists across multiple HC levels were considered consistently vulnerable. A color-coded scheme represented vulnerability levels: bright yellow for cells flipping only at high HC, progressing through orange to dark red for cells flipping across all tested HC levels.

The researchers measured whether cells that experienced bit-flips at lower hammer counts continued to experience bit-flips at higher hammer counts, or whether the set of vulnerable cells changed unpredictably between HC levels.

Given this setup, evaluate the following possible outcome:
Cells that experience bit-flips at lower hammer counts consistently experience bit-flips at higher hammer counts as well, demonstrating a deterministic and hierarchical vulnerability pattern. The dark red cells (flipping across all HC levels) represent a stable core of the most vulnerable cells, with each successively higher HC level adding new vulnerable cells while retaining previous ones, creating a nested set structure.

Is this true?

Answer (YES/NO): YES